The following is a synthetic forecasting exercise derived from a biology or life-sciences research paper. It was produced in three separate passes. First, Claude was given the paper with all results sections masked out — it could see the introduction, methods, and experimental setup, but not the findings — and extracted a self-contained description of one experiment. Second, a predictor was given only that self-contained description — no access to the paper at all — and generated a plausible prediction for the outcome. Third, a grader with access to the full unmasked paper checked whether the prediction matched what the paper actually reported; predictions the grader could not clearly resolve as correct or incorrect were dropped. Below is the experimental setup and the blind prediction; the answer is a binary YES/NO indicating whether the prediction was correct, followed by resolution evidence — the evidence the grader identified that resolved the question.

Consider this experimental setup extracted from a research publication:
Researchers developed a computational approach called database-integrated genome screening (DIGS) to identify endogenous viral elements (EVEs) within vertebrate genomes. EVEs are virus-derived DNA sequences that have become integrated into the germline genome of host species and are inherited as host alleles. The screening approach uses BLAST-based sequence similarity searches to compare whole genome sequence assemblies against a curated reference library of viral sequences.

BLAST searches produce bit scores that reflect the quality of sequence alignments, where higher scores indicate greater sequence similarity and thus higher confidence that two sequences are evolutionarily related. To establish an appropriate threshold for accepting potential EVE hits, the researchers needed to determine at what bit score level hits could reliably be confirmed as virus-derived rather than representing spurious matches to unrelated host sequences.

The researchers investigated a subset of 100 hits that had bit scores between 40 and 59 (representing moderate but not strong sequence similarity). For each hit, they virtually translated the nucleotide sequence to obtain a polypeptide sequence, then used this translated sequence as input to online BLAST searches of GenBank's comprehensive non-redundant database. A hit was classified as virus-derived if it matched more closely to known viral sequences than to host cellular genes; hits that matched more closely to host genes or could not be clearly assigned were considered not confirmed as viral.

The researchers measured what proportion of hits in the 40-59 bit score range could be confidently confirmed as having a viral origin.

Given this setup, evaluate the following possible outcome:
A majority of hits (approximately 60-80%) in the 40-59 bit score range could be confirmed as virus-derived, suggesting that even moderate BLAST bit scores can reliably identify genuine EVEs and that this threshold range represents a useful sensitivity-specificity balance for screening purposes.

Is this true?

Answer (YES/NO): NO